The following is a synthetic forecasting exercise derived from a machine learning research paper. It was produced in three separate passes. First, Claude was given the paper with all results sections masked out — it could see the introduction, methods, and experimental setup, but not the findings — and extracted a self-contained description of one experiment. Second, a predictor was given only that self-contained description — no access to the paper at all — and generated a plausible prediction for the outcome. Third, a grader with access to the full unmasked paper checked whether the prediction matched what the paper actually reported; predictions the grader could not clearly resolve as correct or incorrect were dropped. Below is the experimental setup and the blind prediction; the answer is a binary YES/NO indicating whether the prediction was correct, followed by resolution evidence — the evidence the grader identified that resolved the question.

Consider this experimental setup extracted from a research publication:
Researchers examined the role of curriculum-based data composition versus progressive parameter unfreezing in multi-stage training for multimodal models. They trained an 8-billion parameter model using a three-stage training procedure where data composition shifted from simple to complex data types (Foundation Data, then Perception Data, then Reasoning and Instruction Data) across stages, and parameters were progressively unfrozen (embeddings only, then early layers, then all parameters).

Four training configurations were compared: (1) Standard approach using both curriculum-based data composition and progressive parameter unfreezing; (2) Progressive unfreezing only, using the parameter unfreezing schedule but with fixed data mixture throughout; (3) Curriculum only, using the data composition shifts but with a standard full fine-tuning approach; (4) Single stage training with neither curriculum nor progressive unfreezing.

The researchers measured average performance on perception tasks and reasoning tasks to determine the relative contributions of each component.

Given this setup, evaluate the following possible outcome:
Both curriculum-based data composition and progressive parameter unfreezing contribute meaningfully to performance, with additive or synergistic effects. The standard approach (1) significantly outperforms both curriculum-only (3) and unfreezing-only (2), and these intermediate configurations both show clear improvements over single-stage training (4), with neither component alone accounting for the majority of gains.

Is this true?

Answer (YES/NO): NO